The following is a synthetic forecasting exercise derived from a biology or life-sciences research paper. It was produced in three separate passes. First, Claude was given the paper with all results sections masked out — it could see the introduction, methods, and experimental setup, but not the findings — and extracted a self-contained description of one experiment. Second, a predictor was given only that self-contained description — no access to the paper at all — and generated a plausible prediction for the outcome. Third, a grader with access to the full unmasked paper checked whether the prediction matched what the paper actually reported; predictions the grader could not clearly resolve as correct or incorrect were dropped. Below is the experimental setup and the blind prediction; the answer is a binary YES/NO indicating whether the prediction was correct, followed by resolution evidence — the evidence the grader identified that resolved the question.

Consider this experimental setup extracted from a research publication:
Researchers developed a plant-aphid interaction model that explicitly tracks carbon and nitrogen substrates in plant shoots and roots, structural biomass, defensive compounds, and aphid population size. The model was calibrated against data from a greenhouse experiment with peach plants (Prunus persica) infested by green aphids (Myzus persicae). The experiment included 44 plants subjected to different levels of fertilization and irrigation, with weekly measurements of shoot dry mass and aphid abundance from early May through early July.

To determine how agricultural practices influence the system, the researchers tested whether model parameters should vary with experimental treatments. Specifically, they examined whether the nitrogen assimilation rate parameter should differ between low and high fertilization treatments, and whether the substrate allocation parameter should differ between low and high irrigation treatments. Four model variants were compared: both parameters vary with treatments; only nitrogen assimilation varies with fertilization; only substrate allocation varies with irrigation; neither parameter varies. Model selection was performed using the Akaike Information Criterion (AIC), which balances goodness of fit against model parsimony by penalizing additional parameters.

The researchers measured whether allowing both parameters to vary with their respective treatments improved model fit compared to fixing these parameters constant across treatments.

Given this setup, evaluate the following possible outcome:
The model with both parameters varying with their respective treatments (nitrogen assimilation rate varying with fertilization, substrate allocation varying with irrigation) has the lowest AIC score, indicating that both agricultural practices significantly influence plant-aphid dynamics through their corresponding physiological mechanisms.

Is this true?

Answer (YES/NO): YES